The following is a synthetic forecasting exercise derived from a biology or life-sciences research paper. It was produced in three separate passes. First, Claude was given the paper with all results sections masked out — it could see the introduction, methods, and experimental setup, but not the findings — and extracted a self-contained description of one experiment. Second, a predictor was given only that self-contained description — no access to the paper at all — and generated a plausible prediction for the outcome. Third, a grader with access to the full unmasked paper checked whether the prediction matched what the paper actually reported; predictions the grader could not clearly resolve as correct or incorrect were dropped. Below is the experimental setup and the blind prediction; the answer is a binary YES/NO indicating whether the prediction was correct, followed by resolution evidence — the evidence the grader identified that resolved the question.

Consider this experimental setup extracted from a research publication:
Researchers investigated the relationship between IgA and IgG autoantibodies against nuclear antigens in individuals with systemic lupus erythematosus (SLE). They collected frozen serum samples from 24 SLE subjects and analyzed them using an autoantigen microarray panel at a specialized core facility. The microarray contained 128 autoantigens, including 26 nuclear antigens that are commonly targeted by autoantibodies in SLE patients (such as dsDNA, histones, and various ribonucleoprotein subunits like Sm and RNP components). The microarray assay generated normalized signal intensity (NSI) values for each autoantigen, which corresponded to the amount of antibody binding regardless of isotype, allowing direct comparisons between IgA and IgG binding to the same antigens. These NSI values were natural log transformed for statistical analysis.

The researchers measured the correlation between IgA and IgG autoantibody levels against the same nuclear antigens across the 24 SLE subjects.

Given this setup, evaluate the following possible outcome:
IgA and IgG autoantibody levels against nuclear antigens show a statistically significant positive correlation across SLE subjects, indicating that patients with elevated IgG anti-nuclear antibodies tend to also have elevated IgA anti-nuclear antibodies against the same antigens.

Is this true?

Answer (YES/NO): YES